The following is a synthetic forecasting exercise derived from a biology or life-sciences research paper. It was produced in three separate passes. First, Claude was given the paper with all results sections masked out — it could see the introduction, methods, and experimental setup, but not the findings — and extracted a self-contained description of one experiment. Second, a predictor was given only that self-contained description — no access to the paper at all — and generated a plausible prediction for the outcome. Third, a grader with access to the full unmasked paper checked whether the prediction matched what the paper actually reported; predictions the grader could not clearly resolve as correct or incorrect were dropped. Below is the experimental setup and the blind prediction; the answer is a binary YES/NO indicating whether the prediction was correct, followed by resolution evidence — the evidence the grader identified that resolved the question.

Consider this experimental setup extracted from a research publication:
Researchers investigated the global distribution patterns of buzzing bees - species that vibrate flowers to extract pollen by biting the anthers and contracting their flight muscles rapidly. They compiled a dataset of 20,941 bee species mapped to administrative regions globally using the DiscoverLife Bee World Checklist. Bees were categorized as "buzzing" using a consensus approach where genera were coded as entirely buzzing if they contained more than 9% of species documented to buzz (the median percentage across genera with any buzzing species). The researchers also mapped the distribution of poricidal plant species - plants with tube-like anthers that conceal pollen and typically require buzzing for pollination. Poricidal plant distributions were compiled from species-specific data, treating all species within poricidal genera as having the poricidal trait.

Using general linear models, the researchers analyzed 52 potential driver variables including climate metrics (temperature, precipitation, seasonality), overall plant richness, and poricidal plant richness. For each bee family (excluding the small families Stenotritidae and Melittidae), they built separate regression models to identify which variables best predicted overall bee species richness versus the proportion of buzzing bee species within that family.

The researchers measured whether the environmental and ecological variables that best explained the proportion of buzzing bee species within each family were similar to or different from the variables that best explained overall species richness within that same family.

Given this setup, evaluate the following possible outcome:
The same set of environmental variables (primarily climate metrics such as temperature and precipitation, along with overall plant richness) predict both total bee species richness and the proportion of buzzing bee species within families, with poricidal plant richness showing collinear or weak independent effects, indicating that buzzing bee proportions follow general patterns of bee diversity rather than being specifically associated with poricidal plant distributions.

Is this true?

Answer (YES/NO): NO